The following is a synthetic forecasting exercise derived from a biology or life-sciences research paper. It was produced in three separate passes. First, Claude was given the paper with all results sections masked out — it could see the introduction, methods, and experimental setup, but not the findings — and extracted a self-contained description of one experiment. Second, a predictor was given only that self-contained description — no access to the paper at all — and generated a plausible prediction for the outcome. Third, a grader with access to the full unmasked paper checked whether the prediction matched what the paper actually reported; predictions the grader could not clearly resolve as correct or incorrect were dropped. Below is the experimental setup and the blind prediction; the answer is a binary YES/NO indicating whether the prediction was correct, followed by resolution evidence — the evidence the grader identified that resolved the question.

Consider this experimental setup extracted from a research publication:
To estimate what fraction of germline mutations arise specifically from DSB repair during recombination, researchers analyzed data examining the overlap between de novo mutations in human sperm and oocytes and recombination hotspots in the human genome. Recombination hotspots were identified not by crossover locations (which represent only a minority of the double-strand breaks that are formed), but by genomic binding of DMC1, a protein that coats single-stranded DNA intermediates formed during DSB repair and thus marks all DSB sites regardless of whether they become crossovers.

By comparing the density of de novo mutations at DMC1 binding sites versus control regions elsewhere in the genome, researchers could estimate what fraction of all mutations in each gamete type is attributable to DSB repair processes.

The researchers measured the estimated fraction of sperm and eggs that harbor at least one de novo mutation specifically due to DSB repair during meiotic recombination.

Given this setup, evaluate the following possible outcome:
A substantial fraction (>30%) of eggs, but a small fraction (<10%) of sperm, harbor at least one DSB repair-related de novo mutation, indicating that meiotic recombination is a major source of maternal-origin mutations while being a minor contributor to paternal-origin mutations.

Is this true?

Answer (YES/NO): NO